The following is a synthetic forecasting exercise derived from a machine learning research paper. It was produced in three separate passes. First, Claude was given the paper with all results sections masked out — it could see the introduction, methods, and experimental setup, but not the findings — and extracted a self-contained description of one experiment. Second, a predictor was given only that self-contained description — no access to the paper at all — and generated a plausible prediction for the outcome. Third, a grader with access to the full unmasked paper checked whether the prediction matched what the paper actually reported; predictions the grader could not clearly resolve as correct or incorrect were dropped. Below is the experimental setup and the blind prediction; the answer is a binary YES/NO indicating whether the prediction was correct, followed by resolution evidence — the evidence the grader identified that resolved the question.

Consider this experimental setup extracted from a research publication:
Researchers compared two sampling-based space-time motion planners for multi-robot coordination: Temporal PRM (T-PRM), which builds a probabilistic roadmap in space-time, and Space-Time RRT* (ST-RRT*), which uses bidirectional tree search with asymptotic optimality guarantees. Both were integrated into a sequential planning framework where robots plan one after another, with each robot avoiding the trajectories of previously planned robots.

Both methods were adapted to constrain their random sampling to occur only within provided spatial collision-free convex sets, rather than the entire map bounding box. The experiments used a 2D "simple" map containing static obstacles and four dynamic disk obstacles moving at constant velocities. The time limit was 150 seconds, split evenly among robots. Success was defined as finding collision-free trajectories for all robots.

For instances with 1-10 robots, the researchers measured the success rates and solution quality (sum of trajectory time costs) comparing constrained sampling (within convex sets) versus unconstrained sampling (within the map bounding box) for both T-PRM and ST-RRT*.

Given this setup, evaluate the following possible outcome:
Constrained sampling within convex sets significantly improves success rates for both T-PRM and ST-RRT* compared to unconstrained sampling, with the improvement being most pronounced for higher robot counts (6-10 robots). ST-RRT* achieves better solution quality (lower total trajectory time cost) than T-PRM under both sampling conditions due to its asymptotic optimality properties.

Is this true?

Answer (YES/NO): NO